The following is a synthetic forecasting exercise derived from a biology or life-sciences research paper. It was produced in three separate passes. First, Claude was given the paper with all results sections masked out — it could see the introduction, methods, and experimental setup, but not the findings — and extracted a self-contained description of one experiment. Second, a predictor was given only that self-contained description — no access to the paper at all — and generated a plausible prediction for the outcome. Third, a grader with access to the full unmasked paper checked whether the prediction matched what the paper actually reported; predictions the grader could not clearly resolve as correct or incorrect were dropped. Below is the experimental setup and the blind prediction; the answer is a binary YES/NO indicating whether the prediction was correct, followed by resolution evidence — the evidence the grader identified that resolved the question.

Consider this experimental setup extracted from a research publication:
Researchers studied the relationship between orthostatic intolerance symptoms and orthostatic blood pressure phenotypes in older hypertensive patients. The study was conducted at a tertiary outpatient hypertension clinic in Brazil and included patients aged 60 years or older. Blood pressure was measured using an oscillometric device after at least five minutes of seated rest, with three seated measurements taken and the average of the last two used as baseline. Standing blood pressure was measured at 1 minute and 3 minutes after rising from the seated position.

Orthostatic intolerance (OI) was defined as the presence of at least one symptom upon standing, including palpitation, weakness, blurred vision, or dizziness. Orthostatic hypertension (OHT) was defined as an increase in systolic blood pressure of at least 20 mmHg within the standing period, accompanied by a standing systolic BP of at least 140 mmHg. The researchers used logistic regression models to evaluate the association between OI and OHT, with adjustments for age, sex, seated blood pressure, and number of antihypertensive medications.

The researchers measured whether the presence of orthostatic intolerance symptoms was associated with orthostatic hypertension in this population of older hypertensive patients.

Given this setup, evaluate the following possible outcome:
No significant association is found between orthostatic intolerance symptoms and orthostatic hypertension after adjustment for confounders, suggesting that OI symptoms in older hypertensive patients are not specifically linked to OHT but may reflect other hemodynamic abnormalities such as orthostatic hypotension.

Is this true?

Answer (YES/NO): NO